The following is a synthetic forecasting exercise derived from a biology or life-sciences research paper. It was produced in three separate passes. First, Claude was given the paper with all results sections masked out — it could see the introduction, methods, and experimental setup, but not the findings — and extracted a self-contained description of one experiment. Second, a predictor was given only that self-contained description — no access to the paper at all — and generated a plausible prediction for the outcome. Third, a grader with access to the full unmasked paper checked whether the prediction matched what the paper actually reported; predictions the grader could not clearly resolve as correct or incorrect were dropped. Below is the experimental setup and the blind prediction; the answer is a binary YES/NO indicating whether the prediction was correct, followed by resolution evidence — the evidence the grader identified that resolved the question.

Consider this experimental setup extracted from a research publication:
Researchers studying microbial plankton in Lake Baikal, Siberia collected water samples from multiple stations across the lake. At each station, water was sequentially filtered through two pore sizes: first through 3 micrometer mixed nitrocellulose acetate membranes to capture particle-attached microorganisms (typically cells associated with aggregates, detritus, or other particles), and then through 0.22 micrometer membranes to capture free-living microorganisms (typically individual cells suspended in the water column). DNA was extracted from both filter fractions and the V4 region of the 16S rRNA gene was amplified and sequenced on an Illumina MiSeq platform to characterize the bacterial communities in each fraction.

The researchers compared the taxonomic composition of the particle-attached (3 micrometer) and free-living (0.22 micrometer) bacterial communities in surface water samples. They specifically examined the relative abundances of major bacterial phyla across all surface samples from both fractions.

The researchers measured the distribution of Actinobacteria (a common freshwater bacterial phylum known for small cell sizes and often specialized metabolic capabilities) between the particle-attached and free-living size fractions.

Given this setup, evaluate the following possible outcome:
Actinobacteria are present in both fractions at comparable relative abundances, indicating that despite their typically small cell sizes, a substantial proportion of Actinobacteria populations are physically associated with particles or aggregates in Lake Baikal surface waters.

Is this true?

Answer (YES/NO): NO